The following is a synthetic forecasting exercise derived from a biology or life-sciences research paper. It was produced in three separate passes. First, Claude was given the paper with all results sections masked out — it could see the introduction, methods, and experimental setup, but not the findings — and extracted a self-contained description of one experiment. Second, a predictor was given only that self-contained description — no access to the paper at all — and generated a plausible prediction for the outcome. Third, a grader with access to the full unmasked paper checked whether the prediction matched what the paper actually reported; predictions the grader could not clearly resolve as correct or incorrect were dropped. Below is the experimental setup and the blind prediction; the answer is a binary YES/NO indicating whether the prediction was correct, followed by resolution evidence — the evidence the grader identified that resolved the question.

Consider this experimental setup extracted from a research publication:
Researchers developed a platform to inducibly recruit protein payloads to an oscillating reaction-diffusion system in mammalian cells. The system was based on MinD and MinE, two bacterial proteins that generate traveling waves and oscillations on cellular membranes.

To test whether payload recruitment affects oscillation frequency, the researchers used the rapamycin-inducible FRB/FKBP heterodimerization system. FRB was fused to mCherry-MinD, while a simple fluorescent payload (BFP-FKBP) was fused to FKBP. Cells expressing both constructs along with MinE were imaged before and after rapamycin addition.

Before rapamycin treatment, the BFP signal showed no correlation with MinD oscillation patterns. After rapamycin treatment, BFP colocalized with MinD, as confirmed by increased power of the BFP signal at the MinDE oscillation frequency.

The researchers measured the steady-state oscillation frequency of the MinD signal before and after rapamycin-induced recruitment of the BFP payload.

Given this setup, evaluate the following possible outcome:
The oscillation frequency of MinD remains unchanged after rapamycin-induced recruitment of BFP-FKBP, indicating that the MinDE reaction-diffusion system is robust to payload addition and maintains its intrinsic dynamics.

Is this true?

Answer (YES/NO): YES